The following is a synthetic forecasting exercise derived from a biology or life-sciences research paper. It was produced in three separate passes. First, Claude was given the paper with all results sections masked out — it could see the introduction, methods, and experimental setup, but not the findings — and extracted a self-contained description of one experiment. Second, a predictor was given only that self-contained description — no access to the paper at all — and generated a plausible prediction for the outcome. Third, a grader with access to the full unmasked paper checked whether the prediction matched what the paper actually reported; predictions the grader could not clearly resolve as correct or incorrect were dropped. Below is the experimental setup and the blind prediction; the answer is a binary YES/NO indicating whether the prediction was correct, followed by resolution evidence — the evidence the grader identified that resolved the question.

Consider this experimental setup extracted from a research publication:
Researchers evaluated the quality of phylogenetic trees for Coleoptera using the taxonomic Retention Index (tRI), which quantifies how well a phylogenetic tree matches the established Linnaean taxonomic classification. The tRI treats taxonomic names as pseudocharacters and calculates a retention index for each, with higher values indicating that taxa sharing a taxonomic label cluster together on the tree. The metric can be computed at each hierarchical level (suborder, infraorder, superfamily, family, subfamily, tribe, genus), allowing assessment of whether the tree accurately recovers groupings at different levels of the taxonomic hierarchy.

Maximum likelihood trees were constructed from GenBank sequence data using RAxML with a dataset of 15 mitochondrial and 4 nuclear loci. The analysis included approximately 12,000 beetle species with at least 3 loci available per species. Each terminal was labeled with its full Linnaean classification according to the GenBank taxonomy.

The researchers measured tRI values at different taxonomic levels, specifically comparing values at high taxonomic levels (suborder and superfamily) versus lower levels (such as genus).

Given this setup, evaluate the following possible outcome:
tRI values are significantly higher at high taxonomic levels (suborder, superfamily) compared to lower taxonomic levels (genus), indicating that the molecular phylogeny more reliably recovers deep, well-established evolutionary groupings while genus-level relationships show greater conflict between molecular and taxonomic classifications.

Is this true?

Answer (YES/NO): YES